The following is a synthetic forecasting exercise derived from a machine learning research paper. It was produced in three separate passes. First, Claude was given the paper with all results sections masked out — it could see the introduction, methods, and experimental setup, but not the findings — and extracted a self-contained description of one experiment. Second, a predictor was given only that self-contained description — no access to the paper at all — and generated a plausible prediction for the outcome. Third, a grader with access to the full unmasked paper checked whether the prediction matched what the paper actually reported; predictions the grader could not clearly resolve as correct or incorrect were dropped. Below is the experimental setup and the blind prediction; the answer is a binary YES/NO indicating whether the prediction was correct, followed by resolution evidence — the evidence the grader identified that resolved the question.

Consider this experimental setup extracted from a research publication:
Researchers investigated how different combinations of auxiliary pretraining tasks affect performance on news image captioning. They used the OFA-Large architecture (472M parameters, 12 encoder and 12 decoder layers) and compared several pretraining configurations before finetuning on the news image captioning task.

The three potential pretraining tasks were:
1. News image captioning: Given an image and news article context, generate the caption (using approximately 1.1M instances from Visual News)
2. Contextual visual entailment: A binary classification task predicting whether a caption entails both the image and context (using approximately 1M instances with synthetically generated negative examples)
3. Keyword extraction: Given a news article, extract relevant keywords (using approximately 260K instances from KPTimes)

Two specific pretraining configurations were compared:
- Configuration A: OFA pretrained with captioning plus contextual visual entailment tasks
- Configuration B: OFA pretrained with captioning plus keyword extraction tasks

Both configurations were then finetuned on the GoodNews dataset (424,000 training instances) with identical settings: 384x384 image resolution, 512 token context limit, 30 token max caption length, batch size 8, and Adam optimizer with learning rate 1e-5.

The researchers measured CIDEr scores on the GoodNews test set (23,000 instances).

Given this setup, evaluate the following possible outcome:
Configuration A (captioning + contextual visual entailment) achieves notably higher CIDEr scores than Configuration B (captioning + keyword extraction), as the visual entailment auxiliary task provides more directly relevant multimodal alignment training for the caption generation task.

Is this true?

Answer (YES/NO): YES